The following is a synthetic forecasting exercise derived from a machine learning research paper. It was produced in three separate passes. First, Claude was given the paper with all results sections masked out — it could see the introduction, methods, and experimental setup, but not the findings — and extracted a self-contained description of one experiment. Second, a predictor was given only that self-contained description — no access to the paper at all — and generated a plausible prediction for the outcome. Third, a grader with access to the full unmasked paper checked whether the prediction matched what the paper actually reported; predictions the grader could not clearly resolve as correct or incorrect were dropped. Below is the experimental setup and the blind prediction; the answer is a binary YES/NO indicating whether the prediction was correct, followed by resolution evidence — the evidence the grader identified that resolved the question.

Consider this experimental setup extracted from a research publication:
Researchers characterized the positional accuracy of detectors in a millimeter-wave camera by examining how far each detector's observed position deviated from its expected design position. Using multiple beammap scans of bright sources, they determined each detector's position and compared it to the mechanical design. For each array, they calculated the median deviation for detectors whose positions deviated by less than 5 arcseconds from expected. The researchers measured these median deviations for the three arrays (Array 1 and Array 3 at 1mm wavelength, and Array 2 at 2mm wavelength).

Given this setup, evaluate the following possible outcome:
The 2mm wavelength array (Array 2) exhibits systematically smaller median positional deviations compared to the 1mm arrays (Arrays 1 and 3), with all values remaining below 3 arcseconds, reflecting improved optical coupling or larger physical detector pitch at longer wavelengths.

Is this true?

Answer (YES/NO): YES